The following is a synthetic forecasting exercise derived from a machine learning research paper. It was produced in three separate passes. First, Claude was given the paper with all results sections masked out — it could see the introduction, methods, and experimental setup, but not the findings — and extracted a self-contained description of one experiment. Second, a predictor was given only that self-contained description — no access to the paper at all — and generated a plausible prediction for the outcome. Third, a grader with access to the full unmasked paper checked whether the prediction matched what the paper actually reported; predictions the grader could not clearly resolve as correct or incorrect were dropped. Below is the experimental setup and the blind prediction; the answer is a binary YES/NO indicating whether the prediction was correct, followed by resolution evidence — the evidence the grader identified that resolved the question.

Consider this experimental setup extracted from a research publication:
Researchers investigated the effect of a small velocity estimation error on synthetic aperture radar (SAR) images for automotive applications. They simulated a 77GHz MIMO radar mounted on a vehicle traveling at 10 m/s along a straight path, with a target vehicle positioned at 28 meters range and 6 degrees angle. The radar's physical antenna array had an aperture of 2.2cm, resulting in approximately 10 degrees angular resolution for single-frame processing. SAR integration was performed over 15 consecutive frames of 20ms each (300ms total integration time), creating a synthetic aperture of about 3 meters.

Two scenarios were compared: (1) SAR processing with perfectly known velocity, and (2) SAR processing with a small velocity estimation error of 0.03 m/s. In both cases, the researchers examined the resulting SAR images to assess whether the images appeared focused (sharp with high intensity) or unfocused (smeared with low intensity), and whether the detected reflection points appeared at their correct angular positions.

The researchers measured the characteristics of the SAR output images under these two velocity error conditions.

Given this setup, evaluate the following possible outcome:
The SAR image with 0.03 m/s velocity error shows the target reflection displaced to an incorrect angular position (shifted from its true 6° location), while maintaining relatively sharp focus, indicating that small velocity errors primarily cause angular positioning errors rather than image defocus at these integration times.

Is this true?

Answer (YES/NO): YES